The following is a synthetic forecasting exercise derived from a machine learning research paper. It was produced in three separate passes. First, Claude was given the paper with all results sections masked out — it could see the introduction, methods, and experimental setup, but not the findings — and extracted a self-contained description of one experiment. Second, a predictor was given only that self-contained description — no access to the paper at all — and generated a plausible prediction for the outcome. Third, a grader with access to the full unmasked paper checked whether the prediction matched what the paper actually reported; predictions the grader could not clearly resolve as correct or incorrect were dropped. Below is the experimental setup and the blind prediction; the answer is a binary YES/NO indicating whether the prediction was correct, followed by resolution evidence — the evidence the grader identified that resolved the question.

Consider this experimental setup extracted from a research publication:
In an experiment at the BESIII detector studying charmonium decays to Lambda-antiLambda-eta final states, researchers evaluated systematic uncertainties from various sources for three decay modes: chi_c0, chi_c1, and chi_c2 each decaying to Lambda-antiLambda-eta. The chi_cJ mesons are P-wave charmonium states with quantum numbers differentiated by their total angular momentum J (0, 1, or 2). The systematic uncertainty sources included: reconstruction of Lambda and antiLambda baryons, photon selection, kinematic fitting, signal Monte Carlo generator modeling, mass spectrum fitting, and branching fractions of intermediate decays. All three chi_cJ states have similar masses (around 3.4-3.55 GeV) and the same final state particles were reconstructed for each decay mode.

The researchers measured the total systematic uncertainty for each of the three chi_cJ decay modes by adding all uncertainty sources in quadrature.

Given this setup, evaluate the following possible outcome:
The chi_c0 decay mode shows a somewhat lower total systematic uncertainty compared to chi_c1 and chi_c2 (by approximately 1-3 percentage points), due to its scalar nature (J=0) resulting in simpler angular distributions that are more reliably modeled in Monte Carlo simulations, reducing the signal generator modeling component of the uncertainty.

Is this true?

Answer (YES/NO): NO